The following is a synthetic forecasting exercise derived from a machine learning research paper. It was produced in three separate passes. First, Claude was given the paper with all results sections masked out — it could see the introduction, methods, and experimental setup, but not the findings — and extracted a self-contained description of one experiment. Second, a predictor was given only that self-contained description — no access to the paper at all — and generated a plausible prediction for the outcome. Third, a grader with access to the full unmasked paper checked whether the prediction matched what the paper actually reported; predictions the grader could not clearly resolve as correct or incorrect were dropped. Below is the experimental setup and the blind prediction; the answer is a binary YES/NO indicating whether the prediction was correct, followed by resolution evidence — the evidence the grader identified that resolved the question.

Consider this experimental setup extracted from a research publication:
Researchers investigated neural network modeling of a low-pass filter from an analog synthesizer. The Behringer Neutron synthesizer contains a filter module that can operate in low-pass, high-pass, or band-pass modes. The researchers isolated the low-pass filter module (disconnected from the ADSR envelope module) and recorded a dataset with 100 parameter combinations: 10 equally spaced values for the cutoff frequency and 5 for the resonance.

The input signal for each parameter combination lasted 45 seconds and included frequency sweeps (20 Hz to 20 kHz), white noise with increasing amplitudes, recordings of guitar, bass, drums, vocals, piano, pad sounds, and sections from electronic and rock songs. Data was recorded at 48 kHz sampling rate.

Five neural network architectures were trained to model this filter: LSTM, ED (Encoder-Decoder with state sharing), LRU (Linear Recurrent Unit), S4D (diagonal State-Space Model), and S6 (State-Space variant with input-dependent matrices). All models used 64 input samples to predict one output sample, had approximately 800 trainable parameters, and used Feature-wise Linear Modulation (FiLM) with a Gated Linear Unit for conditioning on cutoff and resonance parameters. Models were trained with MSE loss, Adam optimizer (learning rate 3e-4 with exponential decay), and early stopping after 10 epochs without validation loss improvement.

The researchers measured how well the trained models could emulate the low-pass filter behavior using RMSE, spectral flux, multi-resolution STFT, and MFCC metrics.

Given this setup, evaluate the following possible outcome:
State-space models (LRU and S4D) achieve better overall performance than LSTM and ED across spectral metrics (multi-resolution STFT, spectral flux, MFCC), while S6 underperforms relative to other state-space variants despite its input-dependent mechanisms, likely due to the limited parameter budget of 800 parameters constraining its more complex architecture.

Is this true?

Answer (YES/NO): NO